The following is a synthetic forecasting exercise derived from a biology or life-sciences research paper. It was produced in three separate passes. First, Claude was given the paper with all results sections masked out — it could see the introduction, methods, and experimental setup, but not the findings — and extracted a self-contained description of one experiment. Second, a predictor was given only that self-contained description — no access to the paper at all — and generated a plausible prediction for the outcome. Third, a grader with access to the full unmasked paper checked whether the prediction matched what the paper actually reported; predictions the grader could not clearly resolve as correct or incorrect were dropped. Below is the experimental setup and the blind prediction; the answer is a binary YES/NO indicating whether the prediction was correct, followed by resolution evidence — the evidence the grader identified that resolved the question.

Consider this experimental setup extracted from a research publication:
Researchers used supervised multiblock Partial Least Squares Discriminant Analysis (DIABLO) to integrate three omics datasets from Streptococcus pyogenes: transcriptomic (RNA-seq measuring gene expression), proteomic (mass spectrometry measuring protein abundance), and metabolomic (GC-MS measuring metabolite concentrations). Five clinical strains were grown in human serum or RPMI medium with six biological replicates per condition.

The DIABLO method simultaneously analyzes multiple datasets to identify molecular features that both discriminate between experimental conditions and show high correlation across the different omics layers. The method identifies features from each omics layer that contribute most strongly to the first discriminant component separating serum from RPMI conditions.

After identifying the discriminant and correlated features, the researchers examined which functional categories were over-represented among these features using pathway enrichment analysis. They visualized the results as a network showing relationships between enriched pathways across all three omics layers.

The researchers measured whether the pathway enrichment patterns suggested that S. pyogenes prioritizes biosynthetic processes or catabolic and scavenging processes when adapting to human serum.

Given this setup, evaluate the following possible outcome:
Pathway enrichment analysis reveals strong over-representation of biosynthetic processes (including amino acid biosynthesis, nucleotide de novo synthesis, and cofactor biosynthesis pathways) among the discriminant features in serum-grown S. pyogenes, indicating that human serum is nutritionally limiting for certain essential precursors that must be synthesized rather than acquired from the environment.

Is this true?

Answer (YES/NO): NO